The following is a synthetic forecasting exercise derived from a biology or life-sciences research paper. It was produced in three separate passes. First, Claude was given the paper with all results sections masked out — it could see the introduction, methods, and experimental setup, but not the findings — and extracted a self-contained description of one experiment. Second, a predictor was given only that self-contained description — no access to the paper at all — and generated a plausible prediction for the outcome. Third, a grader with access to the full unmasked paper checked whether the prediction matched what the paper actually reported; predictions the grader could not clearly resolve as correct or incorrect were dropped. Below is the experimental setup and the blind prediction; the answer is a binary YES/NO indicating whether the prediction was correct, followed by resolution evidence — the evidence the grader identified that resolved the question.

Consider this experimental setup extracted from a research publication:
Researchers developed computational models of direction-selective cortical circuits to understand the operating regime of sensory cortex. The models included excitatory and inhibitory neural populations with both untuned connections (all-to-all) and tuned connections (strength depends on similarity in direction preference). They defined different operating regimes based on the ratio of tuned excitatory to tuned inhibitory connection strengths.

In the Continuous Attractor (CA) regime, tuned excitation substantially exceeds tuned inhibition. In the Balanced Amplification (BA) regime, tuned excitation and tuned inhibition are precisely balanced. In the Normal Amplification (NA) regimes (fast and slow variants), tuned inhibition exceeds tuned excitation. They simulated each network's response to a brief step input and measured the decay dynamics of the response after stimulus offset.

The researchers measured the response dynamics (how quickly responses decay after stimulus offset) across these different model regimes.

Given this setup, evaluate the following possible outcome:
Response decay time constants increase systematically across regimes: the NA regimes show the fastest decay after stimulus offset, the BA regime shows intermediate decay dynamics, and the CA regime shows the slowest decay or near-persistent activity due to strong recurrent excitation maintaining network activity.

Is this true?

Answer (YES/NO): NO